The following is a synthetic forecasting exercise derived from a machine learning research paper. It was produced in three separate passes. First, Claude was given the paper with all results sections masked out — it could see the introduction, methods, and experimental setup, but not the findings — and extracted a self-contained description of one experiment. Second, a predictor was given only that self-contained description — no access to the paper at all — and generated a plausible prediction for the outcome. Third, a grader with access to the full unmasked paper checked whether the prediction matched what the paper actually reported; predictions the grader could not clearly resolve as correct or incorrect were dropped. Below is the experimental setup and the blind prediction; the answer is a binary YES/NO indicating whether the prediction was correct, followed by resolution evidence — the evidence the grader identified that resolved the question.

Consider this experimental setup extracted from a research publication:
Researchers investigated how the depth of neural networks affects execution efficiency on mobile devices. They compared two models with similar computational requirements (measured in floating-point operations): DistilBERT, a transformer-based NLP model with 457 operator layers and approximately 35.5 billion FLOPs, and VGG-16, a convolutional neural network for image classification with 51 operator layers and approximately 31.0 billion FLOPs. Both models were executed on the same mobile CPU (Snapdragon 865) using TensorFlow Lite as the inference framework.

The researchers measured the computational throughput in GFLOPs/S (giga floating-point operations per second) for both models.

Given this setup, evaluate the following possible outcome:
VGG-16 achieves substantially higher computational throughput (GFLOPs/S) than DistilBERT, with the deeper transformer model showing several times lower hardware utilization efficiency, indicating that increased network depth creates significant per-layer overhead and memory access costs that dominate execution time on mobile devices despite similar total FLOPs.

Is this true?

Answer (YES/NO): YES